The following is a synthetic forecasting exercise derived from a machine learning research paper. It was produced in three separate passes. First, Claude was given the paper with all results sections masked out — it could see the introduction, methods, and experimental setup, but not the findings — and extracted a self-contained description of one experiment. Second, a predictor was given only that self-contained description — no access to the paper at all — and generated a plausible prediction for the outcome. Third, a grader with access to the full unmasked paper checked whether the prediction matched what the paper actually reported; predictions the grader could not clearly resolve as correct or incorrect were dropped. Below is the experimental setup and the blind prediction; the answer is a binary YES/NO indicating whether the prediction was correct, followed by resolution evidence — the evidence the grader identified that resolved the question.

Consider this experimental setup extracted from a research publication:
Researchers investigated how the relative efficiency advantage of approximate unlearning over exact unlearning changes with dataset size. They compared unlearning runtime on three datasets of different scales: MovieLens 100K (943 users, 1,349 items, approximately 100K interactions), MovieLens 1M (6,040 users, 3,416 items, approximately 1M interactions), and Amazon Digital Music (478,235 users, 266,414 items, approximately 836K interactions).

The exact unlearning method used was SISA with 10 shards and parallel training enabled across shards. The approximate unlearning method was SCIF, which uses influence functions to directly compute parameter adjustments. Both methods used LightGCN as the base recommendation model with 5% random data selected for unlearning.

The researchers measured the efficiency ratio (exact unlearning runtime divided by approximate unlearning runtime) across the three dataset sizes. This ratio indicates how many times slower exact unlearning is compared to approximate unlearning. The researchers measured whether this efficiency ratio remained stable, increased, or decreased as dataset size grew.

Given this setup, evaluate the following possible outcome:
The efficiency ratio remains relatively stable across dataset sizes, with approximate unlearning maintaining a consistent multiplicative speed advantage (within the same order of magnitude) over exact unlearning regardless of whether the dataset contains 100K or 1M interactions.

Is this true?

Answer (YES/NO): YES